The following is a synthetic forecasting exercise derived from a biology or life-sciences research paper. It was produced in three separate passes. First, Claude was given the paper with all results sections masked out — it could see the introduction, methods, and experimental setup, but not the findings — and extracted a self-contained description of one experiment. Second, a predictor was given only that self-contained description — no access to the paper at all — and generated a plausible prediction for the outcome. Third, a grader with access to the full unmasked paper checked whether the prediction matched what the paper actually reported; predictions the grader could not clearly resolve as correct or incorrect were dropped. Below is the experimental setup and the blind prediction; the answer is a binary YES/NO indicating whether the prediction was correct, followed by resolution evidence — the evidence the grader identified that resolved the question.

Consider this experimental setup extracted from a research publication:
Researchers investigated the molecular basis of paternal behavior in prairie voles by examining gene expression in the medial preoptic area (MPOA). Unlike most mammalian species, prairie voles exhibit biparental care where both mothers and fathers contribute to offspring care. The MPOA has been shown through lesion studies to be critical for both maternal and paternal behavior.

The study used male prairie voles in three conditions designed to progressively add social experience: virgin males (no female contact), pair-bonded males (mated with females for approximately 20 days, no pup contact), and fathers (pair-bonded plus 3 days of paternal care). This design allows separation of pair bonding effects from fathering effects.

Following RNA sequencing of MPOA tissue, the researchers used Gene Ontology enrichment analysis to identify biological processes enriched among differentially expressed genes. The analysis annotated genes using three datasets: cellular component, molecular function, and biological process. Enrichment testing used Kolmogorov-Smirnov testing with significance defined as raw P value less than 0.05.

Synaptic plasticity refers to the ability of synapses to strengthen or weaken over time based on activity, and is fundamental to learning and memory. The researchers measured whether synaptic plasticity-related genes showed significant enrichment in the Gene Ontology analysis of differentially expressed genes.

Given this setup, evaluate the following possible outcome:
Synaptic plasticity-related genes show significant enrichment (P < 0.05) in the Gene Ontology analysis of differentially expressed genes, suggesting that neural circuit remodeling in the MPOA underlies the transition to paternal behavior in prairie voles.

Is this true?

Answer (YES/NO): YES